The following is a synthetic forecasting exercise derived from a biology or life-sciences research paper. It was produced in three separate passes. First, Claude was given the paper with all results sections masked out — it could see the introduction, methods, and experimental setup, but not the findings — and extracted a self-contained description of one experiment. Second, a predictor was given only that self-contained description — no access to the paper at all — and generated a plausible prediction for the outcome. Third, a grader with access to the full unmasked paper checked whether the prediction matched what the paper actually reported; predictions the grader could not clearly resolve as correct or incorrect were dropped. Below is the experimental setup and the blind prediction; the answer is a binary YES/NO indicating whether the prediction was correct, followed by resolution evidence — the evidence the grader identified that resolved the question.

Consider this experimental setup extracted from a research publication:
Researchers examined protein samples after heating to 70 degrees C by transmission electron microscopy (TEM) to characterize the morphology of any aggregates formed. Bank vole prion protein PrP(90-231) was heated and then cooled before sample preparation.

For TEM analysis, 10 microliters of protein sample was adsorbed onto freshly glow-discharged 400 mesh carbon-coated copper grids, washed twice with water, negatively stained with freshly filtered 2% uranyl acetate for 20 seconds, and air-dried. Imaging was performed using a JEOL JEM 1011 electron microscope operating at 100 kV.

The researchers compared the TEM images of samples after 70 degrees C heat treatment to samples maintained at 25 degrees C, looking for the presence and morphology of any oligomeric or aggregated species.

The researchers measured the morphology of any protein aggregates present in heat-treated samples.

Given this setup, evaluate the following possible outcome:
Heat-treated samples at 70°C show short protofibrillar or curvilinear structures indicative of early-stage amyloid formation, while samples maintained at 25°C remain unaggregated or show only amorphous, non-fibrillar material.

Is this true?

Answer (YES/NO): NO